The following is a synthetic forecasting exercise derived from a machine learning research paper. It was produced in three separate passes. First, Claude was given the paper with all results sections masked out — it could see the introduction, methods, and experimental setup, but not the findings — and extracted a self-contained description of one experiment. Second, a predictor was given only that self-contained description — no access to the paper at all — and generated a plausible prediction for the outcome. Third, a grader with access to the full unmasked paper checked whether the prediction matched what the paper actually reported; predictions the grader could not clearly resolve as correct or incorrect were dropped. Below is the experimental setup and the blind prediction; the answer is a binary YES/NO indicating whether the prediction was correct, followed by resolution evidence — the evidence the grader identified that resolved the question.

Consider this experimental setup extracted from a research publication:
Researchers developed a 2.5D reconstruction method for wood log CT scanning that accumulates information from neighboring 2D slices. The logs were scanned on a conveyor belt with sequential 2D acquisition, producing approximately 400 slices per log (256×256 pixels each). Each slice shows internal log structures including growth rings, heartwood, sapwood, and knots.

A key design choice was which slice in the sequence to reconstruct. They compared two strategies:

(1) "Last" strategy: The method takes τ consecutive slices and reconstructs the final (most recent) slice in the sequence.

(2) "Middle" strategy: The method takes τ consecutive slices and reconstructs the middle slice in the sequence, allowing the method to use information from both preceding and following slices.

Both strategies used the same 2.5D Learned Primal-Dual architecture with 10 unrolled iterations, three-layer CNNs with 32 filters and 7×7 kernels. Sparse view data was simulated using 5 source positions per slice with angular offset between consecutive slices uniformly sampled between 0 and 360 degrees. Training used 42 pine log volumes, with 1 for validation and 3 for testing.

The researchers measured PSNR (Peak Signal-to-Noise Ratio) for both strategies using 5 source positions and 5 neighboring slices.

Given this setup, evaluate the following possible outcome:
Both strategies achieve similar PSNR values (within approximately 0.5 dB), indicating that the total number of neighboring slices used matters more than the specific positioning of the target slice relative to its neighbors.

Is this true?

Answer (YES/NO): NO